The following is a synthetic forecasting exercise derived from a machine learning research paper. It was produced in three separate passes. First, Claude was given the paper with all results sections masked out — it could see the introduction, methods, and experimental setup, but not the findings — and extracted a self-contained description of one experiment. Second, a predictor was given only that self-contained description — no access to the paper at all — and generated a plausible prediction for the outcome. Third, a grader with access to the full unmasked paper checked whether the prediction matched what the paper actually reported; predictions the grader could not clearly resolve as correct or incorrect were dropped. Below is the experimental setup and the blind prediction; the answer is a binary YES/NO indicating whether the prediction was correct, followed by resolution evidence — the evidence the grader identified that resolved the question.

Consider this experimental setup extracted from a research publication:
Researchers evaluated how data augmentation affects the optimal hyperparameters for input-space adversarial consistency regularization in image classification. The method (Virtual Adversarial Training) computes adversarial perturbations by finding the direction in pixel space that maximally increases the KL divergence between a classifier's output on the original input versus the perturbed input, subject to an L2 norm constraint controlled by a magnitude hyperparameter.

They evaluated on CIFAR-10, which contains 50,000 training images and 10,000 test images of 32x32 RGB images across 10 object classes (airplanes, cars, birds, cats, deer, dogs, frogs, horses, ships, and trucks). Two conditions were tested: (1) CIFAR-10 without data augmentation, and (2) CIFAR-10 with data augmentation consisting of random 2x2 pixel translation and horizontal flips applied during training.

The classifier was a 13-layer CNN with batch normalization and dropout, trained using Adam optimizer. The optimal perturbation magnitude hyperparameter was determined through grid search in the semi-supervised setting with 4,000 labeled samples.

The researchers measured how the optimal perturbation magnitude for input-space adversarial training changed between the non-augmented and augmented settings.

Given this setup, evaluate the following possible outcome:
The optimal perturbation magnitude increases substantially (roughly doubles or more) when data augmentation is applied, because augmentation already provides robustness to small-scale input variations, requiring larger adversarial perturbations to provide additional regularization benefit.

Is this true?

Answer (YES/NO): NO